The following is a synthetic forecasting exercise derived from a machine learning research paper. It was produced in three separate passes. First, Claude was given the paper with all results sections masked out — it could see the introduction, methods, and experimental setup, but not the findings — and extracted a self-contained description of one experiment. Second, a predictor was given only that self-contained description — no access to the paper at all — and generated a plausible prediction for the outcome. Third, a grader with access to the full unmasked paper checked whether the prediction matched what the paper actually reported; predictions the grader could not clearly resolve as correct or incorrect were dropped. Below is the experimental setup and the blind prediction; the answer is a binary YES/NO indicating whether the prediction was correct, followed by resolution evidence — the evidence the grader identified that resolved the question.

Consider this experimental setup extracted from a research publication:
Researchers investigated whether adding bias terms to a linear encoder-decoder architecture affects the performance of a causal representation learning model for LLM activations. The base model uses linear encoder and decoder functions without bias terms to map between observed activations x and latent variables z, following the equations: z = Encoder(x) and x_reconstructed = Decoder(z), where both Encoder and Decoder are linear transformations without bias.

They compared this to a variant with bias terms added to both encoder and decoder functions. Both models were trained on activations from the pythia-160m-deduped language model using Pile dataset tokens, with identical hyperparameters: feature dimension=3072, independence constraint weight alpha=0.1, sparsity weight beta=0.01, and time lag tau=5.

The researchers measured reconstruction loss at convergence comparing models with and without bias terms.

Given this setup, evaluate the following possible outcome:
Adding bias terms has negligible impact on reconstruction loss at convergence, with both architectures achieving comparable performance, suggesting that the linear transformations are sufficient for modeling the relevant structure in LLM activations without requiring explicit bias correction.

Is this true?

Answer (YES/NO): YES